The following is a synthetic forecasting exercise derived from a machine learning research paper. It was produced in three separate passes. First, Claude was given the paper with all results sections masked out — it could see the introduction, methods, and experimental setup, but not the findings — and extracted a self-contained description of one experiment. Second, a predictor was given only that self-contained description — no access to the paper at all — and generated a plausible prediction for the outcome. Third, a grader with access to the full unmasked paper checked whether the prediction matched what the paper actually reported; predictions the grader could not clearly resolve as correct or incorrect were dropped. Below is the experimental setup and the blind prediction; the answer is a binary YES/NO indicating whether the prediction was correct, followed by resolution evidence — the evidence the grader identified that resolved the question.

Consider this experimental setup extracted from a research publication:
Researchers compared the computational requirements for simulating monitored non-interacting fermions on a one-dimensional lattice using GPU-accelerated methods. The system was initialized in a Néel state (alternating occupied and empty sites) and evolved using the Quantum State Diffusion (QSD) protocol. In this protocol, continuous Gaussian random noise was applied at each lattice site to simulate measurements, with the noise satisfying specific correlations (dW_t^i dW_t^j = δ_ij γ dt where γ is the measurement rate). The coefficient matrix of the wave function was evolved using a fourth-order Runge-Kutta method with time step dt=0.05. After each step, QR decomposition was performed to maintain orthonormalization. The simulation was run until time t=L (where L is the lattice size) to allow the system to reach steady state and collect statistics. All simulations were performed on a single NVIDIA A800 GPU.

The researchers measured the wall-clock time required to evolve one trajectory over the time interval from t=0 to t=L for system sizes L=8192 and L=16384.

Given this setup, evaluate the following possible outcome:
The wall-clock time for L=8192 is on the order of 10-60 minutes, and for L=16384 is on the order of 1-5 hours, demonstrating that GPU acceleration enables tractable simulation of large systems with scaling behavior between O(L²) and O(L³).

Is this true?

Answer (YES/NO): NO